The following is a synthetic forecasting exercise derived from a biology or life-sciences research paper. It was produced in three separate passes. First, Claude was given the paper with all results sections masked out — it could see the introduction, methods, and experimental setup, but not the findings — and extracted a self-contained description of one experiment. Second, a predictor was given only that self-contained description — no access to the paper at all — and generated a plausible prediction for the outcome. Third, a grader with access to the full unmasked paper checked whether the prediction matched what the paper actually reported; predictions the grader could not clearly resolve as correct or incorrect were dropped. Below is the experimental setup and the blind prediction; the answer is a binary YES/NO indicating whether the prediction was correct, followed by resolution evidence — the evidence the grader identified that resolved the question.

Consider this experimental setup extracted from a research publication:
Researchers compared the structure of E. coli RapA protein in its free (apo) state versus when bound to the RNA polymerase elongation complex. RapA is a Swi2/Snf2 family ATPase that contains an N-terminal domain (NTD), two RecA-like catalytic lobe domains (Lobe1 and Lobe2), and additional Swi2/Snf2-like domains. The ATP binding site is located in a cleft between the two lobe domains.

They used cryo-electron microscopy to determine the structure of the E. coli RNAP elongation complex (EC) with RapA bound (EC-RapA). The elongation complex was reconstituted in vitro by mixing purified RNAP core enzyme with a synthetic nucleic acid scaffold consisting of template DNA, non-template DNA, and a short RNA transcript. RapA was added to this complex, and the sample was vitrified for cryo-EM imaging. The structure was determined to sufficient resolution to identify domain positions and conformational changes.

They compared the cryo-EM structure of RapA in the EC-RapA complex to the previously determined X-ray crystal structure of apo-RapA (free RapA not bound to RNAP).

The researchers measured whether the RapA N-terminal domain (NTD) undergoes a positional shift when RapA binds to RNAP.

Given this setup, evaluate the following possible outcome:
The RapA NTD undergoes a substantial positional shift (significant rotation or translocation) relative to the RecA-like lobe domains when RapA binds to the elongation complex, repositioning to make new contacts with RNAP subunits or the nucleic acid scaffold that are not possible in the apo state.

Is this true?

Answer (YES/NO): YES